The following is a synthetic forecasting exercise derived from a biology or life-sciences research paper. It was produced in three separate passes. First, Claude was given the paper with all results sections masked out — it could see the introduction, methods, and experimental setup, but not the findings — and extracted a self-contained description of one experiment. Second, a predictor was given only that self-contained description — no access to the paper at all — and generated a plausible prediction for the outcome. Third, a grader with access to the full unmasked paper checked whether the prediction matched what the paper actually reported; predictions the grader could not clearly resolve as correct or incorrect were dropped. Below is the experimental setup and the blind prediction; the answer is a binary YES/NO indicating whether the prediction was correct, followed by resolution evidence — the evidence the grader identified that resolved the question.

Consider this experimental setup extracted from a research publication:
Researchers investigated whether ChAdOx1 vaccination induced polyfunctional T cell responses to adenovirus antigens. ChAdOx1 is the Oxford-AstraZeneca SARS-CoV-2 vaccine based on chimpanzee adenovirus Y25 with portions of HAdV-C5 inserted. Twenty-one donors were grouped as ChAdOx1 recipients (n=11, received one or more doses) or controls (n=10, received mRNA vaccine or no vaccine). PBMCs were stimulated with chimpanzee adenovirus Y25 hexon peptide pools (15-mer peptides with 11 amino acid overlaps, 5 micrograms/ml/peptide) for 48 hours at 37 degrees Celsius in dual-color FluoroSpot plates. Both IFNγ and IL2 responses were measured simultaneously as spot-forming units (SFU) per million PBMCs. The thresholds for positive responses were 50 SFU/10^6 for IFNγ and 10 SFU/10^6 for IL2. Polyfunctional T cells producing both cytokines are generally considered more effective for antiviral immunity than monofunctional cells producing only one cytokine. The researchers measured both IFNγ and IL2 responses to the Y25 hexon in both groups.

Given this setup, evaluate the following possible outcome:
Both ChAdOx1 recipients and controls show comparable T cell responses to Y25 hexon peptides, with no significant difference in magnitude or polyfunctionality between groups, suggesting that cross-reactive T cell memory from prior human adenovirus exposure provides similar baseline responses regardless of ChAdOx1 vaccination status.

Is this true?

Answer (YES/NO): NO